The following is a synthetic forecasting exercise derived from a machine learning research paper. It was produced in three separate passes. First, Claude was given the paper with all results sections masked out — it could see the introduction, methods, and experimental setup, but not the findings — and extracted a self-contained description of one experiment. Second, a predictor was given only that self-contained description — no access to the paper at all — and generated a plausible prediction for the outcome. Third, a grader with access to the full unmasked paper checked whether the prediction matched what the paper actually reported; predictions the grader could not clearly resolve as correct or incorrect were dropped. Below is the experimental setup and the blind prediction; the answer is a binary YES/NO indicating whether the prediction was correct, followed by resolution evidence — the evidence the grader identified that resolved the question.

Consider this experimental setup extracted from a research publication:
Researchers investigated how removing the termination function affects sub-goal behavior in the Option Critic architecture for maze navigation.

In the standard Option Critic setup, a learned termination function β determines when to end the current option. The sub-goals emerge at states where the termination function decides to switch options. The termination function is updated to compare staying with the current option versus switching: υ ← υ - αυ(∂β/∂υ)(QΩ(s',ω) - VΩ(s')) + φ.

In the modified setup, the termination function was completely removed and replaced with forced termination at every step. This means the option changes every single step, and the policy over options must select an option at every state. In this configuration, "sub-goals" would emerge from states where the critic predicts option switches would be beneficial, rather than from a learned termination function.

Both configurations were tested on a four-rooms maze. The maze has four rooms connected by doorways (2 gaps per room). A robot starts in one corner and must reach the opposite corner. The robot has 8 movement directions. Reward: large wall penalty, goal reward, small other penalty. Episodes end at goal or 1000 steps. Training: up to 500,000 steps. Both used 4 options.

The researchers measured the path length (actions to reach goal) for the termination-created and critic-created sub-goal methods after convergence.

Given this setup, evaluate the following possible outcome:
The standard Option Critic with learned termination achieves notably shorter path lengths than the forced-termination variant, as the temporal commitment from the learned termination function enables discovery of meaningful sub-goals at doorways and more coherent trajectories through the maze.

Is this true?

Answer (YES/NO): NO